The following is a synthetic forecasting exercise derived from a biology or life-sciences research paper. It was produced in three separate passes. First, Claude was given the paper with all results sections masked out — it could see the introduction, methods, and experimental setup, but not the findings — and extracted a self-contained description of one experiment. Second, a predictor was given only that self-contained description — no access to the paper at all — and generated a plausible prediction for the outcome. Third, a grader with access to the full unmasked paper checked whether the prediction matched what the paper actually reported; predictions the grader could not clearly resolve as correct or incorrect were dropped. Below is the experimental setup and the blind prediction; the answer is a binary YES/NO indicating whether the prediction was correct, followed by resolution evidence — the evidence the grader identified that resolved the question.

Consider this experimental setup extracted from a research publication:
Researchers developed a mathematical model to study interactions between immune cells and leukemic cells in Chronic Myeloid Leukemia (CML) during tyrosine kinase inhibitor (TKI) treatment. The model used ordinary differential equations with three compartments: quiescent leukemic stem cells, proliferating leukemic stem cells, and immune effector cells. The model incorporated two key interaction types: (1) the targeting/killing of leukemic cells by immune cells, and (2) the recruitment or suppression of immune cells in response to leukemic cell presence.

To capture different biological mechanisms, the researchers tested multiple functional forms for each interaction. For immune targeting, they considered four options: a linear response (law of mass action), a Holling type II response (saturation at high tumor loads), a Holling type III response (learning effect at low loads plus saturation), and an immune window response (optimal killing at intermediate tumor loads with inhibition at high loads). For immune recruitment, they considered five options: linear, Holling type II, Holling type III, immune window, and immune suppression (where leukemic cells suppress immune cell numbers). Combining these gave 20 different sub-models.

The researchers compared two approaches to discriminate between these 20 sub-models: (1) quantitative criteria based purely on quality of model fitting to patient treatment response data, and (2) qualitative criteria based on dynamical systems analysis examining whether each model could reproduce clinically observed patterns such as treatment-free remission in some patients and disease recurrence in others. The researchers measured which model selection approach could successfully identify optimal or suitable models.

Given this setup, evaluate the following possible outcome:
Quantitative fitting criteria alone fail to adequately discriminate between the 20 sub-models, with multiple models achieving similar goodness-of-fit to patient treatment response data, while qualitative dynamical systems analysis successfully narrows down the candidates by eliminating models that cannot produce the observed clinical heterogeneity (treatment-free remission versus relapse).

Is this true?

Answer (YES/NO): YES